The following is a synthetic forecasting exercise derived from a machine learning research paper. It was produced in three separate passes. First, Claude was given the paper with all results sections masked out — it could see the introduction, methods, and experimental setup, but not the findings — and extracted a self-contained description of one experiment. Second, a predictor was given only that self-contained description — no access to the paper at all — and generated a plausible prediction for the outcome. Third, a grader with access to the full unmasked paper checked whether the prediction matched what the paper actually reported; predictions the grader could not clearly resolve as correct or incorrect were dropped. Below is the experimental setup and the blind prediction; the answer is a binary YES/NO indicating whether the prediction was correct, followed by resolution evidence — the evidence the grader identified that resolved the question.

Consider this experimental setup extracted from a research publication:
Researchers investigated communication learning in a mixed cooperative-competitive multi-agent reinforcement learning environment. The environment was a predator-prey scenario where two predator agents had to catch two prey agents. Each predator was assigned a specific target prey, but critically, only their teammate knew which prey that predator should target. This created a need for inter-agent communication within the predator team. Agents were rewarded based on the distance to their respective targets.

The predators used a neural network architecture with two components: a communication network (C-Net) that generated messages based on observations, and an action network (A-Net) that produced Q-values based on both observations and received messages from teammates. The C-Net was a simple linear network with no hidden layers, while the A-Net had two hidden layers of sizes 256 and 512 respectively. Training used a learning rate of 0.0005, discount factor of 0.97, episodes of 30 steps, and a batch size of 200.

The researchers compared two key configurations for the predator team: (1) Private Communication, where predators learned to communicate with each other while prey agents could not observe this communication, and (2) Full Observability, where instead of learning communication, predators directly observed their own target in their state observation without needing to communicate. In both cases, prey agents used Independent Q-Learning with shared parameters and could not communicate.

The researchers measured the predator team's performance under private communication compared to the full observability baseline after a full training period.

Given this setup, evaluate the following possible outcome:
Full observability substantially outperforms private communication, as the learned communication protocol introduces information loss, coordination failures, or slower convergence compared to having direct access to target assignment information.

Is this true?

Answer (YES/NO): NO